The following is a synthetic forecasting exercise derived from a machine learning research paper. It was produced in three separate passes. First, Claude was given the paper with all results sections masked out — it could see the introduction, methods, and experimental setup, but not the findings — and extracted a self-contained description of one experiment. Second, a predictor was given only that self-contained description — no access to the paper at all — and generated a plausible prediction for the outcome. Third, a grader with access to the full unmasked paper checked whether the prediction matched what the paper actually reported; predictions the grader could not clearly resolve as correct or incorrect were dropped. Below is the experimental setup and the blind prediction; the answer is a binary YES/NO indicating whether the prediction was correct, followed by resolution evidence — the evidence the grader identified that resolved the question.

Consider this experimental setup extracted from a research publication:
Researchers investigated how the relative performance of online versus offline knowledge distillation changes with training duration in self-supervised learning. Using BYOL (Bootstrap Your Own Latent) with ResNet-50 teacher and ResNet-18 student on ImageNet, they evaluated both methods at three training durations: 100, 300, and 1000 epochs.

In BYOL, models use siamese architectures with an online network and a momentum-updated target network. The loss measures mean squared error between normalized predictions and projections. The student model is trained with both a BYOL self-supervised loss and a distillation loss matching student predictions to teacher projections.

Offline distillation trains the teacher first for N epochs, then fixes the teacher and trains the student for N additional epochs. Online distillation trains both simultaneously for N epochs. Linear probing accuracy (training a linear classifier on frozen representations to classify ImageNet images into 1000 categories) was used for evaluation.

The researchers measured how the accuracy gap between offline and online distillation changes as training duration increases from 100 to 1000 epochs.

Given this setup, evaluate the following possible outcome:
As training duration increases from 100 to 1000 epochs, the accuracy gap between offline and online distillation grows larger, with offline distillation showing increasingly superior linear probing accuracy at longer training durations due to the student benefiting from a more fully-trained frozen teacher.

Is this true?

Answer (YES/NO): NO